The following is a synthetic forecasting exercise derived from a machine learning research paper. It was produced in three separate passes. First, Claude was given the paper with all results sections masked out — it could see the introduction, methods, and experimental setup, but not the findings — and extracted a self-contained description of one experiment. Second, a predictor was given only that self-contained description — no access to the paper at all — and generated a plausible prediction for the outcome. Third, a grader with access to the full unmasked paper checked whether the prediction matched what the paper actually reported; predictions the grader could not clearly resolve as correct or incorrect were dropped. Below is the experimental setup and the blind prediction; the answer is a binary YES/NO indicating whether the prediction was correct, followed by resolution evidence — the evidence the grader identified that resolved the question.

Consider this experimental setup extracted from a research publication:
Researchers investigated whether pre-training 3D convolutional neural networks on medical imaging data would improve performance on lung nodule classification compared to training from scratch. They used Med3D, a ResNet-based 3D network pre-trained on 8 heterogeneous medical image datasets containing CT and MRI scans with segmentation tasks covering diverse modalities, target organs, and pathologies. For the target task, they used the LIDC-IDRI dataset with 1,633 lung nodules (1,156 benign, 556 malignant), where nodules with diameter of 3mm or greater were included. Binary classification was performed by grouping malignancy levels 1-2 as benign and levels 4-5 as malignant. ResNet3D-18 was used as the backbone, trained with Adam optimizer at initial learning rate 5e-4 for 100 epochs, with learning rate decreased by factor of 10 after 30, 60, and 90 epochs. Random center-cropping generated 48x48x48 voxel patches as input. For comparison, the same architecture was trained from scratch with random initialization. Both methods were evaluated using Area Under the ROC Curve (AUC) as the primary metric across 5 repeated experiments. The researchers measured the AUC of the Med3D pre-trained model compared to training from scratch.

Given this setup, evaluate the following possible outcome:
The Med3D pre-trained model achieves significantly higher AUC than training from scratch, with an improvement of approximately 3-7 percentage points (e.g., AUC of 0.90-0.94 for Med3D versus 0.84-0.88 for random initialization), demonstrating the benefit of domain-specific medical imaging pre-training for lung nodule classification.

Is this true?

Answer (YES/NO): NO